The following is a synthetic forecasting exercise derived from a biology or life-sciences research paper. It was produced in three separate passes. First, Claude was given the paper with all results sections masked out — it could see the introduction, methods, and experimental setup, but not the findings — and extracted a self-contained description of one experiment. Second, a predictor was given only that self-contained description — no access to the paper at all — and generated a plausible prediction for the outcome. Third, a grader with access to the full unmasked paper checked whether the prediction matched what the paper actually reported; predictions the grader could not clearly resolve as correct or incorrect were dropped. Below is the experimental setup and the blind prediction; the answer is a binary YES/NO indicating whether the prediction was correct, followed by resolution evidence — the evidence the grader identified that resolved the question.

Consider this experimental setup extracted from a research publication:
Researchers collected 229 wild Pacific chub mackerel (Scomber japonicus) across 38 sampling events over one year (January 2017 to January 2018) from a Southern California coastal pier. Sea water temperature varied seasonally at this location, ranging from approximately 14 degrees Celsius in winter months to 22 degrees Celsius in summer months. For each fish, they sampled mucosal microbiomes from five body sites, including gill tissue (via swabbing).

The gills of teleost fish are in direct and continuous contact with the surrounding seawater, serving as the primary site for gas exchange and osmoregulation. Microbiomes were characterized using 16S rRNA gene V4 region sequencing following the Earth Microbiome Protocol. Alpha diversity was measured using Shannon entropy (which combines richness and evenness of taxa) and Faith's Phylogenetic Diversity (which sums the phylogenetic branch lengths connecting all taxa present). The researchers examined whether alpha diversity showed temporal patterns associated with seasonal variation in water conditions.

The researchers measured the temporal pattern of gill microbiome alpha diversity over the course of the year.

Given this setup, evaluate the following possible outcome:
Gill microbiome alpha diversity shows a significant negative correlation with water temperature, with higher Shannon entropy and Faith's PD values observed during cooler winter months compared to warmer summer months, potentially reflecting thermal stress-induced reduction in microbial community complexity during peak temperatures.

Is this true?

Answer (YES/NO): NO